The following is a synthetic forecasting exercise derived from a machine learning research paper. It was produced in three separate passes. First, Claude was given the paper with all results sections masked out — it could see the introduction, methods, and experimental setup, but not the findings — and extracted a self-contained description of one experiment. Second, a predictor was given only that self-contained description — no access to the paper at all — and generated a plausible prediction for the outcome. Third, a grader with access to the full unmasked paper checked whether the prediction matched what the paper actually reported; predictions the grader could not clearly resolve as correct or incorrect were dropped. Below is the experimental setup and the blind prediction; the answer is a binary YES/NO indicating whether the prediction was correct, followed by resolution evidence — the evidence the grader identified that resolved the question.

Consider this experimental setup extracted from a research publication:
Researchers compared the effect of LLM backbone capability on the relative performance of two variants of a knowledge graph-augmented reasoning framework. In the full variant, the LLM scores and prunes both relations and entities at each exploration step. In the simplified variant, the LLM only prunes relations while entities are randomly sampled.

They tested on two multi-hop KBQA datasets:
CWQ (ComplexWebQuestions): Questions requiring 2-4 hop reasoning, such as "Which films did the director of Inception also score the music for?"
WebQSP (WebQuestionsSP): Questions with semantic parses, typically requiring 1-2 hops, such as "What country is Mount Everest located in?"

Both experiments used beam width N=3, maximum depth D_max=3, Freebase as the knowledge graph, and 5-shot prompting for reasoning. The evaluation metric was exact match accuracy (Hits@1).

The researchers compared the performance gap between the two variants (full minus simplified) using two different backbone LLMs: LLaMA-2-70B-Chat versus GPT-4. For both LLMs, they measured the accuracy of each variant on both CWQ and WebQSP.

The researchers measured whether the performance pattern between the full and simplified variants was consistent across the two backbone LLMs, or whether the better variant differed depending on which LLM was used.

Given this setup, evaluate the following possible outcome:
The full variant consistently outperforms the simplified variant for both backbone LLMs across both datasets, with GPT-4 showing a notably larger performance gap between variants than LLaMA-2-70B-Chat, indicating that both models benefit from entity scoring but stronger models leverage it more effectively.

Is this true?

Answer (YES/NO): NO